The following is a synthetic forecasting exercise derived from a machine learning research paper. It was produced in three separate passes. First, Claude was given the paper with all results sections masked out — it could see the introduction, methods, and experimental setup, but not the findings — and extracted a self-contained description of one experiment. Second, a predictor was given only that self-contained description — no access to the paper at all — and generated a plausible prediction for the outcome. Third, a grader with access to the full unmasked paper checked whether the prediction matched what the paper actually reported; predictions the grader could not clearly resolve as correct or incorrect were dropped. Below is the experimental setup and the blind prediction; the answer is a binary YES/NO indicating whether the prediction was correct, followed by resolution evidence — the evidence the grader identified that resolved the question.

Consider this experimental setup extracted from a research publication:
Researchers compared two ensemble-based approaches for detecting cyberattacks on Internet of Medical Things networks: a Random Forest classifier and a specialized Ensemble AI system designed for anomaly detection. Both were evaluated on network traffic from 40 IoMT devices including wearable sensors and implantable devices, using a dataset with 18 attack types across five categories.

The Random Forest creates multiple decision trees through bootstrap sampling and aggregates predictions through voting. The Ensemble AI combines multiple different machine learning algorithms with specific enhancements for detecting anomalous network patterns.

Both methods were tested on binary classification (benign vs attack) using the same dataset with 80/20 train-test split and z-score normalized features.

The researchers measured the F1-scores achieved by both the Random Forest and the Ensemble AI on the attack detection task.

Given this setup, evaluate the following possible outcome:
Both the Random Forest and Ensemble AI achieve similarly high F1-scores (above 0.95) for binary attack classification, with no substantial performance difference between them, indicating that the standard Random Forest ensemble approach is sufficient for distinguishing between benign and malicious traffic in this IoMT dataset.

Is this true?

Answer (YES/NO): NO